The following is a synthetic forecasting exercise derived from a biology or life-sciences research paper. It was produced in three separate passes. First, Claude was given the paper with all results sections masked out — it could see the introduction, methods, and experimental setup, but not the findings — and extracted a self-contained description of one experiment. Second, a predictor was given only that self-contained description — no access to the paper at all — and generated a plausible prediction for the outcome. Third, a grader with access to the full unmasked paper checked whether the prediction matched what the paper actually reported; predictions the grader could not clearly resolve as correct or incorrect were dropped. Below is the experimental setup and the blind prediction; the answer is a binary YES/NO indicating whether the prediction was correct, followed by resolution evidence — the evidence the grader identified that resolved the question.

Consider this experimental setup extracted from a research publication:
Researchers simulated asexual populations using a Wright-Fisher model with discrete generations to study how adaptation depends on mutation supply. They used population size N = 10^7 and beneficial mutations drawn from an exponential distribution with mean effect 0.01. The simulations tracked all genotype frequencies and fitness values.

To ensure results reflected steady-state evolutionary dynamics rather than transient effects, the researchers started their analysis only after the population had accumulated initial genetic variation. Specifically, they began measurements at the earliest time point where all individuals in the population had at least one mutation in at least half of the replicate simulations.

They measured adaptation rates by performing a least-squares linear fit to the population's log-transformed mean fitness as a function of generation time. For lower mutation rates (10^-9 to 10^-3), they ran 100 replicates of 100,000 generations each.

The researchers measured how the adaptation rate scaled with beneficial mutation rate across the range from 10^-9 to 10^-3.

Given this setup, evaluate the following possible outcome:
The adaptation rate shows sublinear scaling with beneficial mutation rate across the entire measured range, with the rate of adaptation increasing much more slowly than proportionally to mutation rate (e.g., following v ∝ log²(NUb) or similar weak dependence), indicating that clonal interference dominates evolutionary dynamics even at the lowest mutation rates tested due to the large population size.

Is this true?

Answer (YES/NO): NO